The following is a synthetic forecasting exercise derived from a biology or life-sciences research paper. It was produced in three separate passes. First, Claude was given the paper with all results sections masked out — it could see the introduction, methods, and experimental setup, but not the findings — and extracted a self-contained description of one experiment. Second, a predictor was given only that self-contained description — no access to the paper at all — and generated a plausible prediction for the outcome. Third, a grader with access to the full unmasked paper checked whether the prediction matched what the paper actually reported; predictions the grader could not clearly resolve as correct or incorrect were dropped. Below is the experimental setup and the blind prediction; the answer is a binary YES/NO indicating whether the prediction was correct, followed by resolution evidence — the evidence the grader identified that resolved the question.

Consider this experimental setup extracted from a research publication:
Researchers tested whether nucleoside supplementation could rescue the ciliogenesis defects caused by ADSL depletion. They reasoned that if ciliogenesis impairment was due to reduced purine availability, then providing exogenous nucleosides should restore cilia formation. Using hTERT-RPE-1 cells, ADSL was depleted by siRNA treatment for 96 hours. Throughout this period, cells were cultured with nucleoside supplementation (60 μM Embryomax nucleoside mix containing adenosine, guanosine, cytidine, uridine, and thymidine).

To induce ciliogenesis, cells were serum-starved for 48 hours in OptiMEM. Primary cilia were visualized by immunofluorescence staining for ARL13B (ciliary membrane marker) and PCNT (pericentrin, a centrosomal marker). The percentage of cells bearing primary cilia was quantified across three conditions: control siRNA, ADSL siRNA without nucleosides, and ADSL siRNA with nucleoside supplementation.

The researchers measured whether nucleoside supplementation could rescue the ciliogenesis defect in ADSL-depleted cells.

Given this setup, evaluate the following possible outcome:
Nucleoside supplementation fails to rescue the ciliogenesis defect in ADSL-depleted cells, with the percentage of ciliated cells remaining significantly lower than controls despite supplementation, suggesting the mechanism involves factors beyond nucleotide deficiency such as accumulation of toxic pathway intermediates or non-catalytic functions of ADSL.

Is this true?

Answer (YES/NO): YES